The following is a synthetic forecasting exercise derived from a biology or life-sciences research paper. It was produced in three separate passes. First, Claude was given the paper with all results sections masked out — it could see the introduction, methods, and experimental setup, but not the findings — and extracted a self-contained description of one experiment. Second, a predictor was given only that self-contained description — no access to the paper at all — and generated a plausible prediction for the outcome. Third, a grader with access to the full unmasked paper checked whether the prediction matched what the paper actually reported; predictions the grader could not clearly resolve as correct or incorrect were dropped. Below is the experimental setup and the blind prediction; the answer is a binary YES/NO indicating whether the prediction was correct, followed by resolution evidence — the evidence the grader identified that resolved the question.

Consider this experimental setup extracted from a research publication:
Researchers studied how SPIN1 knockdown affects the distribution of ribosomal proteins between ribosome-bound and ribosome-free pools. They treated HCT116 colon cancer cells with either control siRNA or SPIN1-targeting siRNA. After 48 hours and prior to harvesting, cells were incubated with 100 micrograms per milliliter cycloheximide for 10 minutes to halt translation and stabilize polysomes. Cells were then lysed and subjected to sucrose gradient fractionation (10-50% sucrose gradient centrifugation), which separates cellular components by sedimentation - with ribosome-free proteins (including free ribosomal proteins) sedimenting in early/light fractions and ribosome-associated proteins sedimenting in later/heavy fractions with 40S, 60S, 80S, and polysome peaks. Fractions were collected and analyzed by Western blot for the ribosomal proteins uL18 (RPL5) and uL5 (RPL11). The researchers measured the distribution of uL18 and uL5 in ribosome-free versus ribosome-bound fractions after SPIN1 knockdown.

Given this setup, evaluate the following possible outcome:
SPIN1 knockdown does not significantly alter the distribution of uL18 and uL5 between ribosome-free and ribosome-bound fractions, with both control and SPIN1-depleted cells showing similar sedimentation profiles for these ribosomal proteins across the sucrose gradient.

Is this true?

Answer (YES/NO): NO